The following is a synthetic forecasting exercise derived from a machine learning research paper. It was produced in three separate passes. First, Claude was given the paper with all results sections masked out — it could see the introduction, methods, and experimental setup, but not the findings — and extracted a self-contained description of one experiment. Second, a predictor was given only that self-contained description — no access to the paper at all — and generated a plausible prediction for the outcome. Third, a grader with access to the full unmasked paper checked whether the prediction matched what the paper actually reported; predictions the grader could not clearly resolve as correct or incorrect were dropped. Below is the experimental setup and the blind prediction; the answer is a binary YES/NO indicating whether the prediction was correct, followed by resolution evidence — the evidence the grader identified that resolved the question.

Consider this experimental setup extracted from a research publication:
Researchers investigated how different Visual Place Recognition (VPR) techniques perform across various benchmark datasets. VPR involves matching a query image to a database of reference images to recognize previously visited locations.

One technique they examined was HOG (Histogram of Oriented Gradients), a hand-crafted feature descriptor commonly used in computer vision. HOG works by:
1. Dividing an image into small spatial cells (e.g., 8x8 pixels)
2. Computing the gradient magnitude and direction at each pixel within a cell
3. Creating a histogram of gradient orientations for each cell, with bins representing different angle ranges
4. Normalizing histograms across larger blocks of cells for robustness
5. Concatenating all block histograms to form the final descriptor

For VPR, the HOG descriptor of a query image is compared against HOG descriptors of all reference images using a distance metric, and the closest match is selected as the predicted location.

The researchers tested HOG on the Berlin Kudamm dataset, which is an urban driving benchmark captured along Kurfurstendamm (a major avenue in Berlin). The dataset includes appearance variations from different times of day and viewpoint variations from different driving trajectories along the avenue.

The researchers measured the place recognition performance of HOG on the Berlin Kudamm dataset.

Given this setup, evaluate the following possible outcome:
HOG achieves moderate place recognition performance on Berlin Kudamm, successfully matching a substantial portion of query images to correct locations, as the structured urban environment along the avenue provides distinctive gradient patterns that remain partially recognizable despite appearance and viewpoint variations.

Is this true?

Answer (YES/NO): NO